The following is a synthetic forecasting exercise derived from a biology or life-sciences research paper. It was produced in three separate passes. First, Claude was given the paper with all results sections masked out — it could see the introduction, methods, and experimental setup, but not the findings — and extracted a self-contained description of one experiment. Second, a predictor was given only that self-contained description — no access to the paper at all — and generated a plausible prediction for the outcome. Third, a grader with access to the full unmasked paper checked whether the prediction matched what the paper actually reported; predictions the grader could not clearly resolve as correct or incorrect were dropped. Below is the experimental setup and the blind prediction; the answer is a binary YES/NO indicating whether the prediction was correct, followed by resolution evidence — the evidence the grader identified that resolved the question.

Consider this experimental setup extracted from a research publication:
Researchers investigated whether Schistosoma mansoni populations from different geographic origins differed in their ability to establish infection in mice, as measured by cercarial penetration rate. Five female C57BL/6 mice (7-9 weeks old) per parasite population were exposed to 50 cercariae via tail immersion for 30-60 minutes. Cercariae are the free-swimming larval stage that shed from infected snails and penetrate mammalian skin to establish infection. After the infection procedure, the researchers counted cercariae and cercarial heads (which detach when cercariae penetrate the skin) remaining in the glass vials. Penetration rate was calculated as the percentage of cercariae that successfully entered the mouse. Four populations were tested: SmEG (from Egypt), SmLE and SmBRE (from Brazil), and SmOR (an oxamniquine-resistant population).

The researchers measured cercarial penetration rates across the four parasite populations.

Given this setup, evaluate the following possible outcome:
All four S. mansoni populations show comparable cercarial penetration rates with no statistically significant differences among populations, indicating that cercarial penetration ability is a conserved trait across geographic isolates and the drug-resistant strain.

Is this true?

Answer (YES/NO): YES